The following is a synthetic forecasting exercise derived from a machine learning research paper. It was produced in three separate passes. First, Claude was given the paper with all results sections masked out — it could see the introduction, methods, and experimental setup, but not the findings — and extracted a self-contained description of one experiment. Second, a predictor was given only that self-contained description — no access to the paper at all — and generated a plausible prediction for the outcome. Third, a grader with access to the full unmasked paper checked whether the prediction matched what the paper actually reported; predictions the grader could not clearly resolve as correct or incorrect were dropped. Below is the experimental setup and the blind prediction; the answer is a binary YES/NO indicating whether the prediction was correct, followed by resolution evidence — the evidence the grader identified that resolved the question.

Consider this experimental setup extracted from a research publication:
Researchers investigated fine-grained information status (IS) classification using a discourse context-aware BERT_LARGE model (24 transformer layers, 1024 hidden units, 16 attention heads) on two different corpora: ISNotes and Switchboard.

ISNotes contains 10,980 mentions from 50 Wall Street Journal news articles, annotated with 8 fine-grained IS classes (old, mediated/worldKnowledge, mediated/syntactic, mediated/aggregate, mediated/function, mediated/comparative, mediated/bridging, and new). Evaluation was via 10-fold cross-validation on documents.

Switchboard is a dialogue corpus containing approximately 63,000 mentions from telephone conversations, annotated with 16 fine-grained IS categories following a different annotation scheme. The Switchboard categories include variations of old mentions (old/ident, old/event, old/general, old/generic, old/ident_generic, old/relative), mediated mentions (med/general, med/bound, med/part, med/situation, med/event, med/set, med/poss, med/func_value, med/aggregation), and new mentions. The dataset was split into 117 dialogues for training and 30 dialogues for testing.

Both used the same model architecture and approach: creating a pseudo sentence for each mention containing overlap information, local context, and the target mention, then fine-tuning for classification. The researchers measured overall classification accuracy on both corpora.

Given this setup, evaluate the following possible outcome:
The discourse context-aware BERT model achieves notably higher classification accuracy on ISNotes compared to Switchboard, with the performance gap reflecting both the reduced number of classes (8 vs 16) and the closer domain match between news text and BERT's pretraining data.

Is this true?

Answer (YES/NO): NO